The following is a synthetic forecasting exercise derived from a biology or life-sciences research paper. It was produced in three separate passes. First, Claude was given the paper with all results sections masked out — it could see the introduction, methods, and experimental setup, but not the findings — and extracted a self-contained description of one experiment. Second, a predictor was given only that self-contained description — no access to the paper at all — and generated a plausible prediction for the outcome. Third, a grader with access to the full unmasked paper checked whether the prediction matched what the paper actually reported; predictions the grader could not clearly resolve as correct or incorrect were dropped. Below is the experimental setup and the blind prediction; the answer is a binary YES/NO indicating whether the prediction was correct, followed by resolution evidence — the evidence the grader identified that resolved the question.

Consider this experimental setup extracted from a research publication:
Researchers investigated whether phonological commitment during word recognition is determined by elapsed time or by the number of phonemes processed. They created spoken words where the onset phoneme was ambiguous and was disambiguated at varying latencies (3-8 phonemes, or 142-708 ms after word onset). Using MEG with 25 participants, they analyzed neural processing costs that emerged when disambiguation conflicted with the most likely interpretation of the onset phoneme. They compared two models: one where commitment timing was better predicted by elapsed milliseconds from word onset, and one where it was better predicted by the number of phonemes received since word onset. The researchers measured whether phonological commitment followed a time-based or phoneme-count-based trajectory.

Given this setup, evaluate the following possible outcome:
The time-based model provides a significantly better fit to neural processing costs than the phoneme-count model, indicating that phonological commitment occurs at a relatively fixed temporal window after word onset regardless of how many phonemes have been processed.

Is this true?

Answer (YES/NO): YES